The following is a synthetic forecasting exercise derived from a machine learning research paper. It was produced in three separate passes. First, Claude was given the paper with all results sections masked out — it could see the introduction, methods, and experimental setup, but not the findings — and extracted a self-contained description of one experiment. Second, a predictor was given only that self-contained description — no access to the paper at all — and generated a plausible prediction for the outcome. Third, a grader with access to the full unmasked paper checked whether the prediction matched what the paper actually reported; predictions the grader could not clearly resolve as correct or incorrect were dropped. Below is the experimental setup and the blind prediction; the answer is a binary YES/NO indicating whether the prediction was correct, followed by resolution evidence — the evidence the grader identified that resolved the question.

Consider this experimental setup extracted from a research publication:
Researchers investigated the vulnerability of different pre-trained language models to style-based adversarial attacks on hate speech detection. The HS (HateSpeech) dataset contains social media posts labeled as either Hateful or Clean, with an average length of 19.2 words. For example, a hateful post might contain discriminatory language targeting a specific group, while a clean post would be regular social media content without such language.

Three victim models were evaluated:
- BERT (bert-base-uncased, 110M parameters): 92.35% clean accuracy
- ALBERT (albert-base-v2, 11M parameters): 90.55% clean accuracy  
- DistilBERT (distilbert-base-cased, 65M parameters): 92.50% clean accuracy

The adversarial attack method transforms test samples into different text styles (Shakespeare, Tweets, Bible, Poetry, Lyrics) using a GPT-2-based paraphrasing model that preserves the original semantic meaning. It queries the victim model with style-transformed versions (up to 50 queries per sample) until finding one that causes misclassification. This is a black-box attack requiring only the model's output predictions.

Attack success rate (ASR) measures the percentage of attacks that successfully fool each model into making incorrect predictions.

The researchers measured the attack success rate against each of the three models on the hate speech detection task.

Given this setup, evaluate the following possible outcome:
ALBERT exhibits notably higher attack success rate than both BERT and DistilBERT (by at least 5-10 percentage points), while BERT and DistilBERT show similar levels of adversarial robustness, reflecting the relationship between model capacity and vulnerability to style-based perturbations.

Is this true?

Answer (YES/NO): NO